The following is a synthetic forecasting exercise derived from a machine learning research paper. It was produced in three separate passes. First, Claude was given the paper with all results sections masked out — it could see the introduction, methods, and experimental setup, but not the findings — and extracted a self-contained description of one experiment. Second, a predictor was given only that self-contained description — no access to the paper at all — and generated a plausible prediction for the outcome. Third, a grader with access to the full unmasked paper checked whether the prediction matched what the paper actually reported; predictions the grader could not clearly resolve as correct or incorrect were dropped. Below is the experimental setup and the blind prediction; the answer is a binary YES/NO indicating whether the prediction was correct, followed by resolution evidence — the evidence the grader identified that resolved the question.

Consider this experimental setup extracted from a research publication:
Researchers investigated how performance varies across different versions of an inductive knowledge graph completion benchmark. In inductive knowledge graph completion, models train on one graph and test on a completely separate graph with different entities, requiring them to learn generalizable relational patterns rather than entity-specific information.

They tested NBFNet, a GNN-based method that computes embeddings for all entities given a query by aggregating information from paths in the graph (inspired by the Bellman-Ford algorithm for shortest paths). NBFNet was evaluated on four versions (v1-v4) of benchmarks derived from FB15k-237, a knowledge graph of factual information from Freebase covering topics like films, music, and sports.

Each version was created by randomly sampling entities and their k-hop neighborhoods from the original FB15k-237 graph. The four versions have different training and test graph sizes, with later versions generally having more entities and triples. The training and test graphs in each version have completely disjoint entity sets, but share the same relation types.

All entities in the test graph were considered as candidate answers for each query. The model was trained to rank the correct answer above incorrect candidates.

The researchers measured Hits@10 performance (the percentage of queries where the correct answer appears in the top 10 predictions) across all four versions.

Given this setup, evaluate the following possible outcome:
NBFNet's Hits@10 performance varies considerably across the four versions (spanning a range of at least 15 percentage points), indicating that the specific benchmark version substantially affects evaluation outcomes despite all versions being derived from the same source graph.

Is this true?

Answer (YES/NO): NO